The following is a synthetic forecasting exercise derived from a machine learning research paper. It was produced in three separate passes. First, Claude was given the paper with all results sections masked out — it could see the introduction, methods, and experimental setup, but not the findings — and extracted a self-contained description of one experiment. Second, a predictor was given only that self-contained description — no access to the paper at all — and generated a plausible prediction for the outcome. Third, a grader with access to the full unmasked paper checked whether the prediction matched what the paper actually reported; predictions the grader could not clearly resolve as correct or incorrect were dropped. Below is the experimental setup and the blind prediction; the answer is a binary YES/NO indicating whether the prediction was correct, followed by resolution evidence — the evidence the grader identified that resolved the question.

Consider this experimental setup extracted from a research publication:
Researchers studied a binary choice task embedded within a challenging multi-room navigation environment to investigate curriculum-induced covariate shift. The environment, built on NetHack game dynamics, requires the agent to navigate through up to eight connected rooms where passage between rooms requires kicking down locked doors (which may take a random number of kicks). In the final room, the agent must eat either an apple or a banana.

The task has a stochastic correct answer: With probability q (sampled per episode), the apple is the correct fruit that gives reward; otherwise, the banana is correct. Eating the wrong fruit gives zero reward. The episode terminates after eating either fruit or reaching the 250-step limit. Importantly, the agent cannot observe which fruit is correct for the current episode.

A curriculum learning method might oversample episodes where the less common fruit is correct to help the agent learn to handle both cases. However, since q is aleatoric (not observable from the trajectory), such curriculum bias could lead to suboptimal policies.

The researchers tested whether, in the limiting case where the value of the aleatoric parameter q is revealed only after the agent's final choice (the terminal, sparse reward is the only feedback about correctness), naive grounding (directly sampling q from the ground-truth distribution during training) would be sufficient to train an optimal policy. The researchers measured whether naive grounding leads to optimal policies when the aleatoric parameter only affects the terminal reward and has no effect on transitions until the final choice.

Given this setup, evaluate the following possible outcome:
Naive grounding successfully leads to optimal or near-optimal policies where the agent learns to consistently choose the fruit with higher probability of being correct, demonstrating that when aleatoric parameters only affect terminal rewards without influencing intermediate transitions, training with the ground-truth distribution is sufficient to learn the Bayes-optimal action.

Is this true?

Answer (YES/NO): YES